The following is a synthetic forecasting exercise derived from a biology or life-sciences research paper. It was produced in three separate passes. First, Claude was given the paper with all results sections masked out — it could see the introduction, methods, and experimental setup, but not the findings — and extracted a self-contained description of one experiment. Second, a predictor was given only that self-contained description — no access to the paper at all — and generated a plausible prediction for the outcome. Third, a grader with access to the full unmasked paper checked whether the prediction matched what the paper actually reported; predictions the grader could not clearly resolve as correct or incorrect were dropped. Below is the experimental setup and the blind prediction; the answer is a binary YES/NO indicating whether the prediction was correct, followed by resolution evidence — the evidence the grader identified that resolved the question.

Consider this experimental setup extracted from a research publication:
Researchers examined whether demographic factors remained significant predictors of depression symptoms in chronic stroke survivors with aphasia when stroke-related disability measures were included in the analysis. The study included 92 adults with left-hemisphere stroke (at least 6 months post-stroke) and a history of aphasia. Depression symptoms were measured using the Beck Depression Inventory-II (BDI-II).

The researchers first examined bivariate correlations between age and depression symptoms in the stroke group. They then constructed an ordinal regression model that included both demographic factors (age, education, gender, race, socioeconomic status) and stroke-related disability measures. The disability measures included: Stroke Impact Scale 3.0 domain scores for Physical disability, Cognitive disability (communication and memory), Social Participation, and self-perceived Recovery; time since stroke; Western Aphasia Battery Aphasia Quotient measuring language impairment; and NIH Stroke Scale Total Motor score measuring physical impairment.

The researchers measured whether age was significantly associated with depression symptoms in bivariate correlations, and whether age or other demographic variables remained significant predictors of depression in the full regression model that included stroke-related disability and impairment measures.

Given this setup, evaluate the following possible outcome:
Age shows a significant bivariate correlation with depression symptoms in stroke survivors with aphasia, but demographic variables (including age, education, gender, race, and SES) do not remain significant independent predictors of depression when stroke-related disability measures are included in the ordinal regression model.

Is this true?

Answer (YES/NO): YES